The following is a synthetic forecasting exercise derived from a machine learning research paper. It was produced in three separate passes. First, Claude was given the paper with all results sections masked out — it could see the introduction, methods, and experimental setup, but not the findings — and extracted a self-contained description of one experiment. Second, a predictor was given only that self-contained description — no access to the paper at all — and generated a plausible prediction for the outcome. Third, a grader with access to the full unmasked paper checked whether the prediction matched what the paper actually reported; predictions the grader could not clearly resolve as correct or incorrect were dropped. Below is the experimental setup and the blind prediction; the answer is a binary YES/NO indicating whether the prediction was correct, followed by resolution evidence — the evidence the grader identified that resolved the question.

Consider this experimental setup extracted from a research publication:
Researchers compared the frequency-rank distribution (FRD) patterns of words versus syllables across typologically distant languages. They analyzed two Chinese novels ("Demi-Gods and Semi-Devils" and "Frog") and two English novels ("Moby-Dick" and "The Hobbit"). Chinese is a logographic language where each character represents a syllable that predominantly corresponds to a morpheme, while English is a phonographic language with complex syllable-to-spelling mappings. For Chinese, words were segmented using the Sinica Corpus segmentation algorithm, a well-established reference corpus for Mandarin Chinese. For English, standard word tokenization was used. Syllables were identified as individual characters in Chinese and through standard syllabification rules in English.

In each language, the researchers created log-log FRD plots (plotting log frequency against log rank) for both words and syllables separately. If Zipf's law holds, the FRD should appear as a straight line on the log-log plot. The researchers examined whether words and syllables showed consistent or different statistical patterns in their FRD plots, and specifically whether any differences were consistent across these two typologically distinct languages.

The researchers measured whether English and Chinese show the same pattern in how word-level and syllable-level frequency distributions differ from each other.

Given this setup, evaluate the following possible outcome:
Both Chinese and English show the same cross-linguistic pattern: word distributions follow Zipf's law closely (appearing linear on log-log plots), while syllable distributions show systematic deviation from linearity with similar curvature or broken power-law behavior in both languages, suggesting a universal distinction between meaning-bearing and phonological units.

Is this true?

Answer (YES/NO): YES